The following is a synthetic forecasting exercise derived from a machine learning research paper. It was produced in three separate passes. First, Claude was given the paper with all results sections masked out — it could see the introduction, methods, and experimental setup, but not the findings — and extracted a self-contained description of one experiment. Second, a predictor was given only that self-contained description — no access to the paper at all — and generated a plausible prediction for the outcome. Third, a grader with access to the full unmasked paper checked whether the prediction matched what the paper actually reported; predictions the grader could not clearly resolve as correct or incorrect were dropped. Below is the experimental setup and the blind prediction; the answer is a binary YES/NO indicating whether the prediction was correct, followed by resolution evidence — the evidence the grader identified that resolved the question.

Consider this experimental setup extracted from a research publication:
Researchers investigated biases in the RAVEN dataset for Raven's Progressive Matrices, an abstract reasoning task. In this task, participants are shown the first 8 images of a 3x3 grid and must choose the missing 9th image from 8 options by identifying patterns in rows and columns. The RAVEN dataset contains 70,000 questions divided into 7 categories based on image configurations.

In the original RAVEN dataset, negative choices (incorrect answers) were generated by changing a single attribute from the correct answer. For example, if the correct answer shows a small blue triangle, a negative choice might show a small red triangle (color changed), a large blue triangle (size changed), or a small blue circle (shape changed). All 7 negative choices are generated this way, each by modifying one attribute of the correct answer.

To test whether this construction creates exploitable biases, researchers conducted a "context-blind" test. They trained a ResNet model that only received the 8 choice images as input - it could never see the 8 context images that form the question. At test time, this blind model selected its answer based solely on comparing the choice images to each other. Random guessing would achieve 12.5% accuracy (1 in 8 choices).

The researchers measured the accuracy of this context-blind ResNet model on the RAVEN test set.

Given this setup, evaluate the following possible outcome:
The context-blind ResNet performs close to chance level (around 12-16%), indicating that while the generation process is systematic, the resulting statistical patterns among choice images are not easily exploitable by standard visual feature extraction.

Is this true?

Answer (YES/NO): NO